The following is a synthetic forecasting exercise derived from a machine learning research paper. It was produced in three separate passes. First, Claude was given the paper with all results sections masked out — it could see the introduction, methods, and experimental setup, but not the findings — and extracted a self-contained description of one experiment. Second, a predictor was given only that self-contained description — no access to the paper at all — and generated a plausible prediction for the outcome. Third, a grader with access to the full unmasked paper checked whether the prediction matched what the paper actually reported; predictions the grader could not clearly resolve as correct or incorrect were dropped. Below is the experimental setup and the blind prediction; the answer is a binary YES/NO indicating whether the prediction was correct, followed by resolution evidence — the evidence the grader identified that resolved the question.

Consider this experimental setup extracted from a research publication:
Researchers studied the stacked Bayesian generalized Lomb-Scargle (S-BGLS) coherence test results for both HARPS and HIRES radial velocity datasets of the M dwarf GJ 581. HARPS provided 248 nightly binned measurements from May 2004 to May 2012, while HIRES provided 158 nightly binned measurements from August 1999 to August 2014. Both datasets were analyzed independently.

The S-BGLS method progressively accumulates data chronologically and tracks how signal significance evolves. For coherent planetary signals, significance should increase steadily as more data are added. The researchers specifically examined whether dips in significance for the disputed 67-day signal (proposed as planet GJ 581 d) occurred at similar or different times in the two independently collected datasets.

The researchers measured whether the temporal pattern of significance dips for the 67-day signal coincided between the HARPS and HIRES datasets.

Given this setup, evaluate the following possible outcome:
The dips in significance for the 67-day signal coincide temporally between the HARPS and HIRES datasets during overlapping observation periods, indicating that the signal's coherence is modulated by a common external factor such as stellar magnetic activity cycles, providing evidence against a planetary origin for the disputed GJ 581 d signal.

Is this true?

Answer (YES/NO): YES